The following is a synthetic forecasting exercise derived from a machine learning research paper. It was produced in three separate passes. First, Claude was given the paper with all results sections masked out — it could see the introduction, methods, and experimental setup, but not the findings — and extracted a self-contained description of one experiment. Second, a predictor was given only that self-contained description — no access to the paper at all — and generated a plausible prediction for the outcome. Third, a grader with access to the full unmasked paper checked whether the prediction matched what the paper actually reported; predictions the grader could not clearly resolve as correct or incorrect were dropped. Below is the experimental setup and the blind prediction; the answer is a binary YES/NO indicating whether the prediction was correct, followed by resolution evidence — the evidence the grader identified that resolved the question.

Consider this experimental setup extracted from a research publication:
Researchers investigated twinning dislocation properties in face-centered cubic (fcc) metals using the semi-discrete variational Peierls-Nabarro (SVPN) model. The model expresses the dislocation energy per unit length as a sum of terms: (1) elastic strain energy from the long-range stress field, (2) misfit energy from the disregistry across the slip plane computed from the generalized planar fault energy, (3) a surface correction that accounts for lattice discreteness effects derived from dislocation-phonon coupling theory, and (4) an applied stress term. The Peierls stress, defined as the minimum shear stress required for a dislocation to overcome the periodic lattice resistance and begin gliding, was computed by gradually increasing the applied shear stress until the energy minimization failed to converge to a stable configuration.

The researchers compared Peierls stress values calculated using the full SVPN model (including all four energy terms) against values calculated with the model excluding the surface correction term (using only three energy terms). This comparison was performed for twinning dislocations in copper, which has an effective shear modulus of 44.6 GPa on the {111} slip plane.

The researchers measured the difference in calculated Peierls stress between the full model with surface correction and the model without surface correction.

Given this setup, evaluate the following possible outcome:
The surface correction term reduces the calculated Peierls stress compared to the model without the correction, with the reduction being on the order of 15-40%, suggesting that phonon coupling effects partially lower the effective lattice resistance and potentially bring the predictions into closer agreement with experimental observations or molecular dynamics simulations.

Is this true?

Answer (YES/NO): NO